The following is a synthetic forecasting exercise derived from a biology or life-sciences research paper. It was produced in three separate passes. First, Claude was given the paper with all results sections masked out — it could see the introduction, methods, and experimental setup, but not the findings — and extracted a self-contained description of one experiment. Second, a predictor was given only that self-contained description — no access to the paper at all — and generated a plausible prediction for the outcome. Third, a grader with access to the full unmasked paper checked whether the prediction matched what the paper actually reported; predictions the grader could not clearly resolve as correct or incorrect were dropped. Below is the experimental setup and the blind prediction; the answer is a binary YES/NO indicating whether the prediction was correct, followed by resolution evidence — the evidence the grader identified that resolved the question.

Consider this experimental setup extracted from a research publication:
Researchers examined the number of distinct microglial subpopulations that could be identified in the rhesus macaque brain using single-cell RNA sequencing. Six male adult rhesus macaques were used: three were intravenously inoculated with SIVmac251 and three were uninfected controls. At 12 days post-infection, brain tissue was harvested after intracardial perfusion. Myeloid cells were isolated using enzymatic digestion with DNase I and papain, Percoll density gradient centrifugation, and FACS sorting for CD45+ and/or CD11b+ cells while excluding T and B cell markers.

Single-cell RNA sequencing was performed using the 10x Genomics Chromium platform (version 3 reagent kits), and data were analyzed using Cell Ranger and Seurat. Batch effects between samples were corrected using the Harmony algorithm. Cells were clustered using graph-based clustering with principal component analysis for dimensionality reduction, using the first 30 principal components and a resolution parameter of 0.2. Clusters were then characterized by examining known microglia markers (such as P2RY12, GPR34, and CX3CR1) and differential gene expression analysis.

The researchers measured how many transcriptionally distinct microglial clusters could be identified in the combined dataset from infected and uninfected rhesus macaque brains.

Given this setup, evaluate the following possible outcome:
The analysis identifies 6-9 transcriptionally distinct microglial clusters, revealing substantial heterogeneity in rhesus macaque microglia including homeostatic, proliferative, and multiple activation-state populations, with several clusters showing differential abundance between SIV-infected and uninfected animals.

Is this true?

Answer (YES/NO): YES